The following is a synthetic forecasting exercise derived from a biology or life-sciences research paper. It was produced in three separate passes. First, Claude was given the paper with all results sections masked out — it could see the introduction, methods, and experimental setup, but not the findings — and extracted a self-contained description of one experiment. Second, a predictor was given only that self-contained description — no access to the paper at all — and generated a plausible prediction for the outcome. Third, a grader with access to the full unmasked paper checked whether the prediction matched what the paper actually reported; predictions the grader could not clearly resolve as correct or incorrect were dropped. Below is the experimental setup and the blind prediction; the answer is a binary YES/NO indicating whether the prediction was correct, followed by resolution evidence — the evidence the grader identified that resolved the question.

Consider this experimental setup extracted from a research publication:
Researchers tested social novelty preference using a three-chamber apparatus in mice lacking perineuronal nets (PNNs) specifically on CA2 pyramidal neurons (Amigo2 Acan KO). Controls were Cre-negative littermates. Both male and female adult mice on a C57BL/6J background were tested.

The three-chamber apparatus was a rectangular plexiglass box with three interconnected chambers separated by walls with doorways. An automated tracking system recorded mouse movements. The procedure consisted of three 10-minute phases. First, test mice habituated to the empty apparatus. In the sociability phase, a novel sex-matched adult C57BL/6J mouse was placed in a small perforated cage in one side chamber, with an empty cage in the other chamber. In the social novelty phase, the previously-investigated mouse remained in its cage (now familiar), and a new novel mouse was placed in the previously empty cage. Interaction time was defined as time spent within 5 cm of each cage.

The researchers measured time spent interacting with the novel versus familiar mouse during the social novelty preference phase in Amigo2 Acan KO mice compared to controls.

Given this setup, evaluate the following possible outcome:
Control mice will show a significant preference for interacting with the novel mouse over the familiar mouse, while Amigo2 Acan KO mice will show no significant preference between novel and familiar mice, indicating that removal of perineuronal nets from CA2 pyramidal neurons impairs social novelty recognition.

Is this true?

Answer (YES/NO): YES